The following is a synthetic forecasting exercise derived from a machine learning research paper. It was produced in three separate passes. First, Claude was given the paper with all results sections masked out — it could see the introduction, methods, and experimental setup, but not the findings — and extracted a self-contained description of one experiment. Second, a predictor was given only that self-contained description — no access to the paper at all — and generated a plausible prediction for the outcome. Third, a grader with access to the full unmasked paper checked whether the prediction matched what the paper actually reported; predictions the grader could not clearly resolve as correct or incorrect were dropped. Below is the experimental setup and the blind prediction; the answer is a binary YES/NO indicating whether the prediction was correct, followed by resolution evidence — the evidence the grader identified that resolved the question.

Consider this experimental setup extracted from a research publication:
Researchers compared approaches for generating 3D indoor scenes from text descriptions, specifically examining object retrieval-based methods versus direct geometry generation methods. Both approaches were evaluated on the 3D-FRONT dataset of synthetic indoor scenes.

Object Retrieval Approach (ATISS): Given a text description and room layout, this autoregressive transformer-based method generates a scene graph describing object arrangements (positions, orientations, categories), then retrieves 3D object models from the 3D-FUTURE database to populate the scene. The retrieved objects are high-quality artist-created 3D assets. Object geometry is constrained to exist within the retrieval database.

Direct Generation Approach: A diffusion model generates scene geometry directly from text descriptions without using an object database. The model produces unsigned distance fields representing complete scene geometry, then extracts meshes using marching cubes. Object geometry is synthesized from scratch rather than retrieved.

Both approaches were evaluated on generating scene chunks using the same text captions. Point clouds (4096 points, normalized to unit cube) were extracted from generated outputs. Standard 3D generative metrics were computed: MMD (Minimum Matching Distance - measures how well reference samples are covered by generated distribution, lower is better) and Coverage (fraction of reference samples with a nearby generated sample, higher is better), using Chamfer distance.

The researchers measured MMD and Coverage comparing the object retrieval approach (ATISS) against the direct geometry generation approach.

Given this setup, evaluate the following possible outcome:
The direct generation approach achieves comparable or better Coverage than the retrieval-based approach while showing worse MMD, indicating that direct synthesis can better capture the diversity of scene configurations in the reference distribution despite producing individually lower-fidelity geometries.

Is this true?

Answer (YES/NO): NO